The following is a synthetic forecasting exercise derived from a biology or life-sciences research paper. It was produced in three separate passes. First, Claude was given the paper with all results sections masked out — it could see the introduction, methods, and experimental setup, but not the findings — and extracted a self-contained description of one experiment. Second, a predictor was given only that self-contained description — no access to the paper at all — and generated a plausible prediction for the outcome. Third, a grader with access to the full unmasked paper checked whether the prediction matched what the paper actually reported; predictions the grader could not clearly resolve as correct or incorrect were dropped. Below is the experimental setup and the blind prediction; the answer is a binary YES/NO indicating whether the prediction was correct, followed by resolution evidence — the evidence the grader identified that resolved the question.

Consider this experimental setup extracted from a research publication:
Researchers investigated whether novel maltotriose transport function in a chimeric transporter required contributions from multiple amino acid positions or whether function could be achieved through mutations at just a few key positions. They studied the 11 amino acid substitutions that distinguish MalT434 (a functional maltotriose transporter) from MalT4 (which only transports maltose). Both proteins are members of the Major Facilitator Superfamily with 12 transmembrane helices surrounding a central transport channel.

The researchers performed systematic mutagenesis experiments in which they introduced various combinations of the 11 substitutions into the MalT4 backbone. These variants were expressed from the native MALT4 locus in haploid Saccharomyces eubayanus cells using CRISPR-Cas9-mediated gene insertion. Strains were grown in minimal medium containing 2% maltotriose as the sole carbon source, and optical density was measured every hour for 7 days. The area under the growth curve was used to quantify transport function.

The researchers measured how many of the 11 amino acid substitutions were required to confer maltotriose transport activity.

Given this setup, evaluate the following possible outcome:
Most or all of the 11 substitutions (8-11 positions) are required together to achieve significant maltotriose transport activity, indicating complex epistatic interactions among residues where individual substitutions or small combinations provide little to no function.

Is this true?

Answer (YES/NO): NO